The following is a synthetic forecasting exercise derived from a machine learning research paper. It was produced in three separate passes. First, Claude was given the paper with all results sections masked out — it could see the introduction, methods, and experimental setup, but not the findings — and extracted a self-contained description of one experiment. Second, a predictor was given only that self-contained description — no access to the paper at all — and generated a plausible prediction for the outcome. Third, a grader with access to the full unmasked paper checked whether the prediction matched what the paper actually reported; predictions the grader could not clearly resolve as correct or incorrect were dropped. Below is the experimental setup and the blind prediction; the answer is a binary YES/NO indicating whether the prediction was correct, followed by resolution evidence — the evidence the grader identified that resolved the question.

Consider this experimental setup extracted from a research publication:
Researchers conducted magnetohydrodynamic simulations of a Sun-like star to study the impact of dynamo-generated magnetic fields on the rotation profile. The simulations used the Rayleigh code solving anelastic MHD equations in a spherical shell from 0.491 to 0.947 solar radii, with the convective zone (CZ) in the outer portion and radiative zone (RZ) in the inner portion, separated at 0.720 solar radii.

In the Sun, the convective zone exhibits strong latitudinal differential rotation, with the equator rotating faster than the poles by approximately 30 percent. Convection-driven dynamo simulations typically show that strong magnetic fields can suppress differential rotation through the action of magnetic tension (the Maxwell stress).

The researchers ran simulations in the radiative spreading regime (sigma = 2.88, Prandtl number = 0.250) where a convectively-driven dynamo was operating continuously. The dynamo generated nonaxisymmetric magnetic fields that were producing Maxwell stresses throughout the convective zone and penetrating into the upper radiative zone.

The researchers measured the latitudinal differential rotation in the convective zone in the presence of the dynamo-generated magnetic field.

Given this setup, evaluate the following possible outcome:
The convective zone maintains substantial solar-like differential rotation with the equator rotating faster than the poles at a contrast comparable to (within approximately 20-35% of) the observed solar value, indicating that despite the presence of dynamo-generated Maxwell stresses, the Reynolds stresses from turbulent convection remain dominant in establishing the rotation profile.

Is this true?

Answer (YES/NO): NO